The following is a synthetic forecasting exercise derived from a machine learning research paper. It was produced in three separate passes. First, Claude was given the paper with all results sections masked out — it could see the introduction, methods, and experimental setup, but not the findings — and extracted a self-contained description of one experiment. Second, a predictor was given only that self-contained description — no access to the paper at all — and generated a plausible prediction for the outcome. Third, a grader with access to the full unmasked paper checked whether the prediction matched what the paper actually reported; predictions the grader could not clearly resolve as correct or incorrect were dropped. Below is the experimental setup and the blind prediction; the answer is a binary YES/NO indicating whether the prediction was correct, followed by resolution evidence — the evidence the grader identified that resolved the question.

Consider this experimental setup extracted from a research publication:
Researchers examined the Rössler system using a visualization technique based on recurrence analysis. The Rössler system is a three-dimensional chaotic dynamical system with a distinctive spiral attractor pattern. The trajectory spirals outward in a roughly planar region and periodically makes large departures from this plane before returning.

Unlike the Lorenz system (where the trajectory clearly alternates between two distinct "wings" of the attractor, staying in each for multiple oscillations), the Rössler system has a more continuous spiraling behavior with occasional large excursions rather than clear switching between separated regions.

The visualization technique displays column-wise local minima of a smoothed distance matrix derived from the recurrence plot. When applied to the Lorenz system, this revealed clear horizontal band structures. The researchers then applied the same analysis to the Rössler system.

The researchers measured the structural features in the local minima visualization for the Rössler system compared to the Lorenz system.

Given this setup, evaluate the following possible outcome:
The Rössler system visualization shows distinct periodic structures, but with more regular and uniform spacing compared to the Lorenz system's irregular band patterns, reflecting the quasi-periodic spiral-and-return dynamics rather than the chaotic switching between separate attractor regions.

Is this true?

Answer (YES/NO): NO